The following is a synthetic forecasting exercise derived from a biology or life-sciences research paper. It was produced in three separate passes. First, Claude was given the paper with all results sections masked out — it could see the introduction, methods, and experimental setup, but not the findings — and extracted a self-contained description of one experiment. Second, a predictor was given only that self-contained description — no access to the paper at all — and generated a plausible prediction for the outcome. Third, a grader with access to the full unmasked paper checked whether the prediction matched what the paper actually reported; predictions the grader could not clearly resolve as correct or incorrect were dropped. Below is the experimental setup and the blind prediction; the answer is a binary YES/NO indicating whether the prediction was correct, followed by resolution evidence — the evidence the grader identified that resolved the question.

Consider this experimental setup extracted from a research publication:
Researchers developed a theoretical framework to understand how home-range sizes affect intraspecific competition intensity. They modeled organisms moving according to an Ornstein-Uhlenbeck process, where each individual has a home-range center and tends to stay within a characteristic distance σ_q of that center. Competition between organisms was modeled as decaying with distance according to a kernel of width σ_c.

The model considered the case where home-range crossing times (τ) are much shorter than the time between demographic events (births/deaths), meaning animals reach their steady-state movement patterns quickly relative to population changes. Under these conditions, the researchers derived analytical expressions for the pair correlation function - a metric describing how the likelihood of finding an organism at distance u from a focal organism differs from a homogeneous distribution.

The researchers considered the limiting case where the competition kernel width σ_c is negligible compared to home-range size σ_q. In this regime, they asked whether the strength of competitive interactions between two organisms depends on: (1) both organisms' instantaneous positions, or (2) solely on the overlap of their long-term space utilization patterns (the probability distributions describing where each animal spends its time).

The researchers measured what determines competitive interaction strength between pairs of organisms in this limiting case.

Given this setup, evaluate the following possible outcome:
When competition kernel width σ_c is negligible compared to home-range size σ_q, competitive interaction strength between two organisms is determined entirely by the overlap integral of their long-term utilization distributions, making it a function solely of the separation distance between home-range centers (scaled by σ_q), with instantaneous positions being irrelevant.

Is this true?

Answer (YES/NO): YES